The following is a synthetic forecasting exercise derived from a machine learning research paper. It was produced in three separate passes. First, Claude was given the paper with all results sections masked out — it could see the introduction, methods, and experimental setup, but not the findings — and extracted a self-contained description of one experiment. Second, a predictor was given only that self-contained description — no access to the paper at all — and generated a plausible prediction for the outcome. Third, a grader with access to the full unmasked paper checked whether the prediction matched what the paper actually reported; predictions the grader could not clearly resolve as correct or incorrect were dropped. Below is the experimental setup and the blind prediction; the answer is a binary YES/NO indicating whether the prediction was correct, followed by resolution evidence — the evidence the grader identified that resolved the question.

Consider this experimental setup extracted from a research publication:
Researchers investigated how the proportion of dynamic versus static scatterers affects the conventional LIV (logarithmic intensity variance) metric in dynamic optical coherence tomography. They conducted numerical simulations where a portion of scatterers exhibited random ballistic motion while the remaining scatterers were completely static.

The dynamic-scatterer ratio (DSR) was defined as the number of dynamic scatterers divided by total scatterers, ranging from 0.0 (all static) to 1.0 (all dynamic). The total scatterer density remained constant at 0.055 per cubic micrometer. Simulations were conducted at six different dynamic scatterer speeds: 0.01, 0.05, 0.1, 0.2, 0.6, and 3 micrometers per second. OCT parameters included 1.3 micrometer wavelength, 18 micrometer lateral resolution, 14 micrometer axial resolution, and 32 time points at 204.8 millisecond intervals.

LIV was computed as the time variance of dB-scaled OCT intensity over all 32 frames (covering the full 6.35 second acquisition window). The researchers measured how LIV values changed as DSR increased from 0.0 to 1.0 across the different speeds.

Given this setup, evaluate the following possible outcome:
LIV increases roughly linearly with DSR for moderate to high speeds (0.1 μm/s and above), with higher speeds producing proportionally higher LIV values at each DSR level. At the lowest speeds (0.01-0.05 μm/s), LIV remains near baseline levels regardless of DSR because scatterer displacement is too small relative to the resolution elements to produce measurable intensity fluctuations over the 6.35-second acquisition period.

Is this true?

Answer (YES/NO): NO